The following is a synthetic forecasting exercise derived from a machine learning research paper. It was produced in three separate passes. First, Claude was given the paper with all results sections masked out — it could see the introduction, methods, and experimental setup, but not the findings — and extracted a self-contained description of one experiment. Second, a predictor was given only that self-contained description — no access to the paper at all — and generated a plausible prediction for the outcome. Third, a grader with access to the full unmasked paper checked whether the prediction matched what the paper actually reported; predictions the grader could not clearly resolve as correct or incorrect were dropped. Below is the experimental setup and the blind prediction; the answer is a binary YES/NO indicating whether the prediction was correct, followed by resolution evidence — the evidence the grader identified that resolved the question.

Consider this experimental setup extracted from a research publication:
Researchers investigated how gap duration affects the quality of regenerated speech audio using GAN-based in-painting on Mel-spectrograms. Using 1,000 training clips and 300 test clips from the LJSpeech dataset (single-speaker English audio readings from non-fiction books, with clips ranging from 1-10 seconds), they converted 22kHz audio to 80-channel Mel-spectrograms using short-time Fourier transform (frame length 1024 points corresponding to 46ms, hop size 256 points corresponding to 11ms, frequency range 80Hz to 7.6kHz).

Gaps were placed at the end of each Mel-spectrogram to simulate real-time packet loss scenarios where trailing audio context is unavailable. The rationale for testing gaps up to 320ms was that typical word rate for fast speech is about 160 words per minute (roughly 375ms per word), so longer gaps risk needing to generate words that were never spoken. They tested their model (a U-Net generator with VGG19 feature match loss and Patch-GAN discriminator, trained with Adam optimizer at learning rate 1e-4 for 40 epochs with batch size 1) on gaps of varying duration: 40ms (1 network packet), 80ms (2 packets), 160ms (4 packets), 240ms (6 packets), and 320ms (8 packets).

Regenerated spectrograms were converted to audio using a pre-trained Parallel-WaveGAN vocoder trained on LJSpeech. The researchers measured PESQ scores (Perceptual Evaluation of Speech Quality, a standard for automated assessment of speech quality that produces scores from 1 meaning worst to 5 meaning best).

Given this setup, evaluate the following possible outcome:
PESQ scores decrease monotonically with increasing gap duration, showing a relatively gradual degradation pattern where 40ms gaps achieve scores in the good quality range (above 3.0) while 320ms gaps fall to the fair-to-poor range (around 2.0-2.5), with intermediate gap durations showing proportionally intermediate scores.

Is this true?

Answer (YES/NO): NO